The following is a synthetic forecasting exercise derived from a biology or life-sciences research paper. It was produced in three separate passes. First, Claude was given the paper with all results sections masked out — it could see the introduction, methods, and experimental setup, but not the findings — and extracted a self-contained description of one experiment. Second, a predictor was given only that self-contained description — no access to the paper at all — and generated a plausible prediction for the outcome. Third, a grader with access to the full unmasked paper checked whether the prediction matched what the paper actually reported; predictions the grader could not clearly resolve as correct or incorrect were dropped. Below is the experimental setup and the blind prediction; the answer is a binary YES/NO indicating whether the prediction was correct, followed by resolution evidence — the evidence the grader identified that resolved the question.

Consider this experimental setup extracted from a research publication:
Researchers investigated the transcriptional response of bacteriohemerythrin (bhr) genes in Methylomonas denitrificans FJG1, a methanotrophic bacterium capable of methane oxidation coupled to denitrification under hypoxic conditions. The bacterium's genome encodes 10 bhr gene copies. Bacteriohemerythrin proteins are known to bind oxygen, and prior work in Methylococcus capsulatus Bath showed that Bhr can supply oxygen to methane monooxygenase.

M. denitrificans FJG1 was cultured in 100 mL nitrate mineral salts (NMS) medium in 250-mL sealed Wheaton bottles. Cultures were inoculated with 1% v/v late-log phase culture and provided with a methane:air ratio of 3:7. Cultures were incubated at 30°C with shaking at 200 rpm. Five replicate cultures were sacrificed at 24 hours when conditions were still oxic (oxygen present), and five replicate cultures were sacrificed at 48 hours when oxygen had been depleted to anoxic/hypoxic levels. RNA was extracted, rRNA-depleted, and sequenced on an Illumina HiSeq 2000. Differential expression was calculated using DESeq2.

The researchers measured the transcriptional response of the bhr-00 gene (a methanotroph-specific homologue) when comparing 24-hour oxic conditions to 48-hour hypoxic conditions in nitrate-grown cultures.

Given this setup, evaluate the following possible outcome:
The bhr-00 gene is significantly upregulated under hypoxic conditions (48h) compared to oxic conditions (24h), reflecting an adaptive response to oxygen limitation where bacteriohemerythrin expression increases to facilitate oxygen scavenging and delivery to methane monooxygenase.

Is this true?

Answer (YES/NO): YES